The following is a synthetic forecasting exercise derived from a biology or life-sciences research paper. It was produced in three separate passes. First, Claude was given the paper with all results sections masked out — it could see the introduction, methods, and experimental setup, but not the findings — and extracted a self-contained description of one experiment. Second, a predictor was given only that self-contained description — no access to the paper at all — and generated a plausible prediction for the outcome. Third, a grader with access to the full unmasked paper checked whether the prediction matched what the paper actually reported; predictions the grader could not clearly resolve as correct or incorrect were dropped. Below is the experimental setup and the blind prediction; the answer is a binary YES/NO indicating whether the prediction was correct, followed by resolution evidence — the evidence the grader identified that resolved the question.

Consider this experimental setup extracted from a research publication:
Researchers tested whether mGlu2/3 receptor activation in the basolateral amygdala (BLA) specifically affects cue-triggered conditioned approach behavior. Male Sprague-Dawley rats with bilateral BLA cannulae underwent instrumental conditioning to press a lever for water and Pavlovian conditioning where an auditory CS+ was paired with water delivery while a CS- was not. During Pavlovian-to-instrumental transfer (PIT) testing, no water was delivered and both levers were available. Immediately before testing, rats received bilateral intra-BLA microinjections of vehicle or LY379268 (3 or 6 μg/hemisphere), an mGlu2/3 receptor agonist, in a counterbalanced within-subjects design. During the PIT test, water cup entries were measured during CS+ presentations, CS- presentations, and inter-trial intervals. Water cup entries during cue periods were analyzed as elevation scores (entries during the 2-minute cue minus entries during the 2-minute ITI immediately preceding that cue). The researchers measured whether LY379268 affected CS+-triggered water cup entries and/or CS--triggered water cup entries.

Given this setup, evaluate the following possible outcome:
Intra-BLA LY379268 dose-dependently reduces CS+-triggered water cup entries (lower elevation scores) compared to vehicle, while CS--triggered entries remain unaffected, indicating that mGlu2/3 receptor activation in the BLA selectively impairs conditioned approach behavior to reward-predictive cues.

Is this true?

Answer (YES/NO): NO